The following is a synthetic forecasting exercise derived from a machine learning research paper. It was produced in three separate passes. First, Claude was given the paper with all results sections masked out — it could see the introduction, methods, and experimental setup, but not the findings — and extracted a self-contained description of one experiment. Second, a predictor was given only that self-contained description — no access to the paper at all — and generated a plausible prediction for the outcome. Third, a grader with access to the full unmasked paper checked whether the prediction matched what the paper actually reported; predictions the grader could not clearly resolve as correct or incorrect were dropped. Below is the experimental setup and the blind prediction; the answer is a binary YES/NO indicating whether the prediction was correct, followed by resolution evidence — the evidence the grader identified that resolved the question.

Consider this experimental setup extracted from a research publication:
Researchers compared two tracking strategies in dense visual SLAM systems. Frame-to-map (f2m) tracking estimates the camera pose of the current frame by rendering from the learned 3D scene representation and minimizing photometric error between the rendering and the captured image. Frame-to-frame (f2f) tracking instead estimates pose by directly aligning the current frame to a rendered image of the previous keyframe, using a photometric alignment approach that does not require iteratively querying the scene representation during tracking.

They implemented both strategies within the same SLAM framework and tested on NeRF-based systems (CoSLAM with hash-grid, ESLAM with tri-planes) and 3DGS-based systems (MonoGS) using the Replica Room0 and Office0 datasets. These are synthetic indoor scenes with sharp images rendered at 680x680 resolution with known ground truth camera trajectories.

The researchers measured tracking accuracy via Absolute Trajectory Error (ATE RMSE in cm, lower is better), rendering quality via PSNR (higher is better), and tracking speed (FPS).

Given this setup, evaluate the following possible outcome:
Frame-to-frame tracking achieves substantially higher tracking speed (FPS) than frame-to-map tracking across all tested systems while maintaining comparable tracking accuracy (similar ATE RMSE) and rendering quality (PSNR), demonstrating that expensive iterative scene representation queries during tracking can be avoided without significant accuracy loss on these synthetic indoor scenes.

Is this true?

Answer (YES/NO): NO